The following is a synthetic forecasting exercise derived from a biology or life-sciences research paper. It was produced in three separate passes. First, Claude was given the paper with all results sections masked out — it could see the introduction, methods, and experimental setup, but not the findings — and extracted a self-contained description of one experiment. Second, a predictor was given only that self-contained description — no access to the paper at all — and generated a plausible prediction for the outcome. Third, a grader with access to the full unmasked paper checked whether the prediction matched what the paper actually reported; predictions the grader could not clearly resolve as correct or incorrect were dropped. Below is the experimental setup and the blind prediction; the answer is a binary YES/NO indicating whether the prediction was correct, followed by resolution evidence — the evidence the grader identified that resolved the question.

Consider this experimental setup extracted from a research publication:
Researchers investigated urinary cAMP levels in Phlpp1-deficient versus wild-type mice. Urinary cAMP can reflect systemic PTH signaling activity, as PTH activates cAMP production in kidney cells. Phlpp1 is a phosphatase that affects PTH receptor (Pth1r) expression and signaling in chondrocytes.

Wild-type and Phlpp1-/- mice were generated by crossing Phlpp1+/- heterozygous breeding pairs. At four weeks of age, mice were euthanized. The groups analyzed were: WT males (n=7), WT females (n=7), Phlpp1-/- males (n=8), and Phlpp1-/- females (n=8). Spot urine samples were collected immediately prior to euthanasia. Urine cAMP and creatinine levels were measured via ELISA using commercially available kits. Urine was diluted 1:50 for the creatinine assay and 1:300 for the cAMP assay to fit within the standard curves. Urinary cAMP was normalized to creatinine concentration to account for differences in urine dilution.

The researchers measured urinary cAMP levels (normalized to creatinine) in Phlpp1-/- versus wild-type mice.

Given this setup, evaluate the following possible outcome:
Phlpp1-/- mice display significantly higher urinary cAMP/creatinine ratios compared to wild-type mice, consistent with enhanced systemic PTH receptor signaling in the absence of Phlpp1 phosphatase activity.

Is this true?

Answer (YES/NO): NO